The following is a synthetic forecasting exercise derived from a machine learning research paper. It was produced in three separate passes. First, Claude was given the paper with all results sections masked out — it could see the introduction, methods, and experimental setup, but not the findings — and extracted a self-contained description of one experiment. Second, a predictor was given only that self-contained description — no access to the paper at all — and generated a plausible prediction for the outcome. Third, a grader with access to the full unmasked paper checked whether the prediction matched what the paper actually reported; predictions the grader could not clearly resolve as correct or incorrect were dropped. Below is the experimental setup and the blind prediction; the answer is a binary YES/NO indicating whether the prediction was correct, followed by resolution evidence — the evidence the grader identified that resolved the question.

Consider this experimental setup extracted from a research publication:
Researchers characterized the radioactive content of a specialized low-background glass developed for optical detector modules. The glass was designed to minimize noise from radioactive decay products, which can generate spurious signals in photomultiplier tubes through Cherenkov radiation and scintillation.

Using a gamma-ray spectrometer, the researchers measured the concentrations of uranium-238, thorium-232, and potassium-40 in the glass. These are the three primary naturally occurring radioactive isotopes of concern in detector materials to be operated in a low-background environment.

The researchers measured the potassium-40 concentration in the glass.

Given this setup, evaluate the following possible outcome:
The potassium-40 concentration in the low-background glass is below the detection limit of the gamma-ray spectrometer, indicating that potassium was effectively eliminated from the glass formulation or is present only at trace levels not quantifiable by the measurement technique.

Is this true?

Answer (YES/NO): NO